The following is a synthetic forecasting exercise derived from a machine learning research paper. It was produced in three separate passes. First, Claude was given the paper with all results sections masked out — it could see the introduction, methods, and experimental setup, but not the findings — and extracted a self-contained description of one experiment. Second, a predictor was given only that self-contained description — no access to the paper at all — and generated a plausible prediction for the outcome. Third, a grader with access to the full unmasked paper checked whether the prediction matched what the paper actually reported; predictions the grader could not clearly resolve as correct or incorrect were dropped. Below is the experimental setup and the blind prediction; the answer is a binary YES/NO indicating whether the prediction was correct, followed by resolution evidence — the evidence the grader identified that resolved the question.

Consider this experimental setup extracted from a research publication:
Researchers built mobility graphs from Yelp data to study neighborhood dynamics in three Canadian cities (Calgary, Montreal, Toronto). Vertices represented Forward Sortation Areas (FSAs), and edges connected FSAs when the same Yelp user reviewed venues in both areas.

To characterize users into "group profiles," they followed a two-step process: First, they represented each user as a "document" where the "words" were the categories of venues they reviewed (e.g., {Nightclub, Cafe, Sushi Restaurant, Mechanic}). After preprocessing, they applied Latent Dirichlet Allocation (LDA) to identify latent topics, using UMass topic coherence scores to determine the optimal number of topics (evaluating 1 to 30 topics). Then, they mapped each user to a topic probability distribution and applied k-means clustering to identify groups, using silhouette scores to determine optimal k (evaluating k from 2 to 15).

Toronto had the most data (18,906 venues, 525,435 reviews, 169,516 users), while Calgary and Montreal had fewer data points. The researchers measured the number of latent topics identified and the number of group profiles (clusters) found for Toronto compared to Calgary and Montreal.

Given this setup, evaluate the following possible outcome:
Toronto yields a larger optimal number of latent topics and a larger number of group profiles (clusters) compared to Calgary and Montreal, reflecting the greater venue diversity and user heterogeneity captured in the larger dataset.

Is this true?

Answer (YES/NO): NO